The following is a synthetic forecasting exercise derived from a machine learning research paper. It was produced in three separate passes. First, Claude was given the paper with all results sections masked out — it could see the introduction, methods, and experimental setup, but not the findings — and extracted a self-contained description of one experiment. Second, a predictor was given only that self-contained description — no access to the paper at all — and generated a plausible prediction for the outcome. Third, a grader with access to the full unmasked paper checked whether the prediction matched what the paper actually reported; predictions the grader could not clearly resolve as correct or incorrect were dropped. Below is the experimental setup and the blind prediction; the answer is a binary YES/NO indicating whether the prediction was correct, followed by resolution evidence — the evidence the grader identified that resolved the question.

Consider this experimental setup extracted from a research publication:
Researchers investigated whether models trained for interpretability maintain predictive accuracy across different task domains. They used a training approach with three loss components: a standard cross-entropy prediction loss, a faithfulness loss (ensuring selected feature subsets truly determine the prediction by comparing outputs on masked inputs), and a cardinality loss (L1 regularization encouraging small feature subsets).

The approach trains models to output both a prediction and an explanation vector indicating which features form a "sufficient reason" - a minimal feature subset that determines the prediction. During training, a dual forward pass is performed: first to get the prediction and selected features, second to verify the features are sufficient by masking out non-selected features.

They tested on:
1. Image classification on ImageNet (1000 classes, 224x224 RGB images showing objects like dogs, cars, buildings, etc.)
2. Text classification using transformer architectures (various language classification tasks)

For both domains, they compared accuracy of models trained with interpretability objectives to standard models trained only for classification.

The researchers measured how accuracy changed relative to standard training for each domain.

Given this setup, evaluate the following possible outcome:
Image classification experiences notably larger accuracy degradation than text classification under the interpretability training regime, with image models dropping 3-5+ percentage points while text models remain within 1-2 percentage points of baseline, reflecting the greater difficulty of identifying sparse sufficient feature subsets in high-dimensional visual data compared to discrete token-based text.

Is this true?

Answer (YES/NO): NO